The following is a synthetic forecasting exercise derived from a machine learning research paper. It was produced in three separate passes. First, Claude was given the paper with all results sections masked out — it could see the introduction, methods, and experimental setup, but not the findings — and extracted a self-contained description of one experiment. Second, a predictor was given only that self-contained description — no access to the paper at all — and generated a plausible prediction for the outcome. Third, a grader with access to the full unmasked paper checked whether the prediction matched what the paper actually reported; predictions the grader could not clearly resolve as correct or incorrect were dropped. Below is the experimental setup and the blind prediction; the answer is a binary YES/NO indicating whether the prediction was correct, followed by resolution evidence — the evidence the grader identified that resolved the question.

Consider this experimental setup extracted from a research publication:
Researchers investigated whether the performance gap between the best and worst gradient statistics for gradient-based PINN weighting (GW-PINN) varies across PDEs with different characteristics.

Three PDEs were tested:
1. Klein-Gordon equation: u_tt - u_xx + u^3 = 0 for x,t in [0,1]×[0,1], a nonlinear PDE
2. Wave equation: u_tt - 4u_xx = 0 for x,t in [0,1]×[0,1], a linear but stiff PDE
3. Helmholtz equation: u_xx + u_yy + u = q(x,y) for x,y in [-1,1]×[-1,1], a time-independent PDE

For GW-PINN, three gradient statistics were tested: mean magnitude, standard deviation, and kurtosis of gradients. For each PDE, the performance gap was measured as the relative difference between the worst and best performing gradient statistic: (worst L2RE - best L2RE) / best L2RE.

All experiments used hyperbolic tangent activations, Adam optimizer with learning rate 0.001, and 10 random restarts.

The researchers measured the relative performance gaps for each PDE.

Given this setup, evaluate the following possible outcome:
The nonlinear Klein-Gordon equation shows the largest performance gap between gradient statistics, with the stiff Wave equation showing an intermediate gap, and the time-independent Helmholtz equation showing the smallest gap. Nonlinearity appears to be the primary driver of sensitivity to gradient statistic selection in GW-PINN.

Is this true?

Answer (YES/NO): NO